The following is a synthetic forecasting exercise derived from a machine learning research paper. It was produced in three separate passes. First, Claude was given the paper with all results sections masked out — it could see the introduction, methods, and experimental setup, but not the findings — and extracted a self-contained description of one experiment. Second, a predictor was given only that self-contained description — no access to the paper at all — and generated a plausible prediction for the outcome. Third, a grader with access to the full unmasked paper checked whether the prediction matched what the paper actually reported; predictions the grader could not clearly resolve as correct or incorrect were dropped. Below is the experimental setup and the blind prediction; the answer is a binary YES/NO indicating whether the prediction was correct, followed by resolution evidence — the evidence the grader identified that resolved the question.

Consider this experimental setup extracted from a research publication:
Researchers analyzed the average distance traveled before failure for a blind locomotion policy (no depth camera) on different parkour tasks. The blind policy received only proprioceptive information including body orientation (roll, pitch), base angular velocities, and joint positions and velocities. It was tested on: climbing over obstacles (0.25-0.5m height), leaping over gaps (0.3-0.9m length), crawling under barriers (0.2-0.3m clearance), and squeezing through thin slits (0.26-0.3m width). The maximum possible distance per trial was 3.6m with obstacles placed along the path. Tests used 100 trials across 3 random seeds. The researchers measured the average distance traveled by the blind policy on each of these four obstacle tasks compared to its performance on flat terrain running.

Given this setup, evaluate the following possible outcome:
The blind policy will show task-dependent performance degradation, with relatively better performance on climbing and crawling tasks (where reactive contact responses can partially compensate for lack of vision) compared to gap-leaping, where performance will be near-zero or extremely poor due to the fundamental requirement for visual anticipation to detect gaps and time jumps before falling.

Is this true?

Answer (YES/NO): NO